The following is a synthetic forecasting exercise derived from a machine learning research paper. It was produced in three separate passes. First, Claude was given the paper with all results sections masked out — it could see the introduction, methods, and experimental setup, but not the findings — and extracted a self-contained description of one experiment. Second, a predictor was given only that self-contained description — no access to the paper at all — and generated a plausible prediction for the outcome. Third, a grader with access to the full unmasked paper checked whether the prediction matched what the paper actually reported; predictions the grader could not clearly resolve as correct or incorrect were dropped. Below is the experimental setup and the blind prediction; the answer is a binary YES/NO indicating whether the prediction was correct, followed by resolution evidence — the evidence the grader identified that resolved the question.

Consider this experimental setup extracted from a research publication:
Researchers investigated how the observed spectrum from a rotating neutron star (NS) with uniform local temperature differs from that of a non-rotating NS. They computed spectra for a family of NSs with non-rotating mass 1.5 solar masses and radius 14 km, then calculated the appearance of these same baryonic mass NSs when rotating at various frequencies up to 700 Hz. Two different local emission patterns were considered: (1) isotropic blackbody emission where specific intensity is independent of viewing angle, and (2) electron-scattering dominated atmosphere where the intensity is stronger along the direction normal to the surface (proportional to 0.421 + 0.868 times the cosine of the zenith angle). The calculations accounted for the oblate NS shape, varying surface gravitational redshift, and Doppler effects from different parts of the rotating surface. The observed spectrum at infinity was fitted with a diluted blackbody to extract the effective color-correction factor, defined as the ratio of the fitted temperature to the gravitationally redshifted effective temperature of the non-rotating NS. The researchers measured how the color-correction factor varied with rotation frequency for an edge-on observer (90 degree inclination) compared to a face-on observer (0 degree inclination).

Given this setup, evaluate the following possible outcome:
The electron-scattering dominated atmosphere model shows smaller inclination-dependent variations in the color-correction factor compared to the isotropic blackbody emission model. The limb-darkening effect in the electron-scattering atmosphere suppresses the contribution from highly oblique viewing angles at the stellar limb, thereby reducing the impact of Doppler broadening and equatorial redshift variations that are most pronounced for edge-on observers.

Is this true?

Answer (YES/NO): NO